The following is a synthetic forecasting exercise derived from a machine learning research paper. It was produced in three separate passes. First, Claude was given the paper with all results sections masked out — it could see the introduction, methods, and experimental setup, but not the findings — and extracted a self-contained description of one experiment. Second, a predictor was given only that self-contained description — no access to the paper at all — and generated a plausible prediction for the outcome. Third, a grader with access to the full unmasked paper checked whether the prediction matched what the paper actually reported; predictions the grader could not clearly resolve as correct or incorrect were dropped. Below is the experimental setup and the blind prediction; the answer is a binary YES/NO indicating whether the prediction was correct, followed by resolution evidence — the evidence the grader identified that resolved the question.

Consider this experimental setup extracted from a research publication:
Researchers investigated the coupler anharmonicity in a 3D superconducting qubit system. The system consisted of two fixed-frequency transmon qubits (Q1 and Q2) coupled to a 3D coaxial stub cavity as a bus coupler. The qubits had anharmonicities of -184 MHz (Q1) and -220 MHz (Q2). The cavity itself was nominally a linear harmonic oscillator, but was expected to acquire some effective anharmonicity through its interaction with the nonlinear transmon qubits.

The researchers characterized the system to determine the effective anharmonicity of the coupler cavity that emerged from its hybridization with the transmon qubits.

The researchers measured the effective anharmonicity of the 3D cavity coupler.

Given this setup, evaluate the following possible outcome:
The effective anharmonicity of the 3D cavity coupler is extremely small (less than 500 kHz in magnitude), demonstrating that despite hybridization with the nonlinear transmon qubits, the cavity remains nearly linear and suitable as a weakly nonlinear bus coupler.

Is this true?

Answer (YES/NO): YES